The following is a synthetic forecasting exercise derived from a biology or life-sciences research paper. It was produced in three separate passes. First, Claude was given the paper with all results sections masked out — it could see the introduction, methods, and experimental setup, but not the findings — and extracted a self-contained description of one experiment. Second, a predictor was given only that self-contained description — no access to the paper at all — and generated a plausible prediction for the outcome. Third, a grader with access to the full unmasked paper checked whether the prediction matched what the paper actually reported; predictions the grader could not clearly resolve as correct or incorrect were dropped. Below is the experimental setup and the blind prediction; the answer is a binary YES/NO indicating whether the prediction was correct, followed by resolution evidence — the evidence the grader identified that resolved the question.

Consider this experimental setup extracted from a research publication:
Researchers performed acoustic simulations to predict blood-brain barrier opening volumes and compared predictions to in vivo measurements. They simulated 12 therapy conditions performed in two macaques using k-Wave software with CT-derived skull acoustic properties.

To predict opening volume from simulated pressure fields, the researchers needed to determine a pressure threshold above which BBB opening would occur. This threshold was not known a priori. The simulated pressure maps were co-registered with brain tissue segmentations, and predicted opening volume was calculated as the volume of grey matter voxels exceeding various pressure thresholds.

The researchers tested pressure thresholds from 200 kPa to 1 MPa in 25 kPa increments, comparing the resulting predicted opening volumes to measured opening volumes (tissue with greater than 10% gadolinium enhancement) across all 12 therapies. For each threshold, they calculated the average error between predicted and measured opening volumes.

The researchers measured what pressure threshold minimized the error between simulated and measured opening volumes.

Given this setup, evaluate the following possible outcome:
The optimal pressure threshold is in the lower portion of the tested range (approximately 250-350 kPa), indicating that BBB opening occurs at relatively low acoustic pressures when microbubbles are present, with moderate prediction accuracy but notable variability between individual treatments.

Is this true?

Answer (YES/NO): NO